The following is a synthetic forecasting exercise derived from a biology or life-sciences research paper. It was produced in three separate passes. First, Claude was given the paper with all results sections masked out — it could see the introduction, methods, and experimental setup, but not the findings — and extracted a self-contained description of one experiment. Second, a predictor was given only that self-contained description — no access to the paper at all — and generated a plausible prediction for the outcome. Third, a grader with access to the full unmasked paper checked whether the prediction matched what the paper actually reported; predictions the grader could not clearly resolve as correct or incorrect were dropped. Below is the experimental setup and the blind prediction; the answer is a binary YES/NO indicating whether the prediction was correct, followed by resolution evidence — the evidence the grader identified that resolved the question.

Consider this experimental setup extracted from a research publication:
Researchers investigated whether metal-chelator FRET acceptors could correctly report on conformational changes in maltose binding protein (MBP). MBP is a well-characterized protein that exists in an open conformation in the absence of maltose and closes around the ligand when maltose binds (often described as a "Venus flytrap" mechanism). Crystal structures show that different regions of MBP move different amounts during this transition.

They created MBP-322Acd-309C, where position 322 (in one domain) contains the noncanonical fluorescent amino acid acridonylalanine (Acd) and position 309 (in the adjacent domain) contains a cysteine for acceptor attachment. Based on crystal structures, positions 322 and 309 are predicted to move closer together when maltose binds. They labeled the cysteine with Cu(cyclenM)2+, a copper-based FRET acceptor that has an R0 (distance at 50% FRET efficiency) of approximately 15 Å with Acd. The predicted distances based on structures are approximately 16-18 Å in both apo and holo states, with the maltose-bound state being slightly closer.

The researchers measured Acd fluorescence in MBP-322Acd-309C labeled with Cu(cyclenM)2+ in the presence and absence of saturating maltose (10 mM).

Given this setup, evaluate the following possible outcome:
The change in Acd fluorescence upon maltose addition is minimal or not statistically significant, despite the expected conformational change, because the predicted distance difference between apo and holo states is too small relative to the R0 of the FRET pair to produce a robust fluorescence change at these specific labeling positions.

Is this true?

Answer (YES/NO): NO